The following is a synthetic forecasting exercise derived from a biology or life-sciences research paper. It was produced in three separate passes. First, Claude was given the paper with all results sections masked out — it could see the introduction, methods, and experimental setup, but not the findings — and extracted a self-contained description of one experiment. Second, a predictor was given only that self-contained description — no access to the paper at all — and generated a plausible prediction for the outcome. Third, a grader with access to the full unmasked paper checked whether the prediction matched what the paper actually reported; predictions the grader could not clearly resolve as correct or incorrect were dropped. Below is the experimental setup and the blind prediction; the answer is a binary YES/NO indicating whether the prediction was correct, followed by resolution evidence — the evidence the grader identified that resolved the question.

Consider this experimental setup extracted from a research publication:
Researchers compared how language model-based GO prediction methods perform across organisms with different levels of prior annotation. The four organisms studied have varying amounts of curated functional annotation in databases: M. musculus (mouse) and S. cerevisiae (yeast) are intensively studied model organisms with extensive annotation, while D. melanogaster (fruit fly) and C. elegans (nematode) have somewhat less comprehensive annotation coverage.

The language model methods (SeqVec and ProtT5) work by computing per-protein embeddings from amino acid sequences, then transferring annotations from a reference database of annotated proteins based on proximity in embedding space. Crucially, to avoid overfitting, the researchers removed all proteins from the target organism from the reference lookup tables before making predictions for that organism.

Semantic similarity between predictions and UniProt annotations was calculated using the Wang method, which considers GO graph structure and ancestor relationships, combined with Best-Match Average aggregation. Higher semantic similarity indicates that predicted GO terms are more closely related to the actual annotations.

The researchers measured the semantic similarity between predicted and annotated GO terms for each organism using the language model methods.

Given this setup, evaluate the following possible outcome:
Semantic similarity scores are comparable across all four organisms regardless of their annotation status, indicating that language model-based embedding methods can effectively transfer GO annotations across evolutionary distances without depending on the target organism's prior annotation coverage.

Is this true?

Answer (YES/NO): NO